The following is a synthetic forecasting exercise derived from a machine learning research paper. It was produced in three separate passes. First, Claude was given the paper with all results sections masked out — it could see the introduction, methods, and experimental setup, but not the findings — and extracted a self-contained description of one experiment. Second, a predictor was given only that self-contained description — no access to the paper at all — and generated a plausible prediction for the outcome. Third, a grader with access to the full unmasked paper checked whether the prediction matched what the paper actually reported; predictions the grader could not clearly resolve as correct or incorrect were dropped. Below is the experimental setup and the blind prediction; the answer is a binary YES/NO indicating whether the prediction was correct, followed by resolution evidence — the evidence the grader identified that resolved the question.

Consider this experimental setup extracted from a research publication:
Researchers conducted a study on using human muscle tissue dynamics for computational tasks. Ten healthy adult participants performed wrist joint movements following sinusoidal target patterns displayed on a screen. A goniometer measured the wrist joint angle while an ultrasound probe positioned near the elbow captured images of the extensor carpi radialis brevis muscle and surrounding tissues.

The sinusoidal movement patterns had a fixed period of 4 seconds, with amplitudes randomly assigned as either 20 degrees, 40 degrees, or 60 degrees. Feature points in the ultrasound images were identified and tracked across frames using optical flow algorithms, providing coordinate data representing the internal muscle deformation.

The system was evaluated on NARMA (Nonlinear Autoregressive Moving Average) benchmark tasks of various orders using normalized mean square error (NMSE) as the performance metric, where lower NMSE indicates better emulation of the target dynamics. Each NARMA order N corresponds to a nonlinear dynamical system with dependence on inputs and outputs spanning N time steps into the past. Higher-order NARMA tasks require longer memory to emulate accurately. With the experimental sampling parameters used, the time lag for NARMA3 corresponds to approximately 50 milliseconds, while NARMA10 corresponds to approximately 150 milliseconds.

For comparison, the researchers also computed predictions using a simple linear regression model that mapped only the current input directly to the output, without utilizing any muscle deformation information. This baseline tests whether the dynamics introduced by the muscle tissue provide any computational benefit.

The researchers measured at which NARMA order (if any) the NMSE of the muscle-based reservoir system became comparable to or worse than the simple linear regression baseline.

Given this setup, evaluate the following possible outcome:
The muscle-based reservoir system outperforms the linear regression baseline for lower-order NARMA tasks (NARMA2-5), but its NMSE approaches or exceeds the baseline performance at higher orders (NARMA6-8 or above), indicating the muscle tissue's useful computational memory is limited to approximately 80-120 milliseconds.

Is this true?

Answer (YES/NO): NO